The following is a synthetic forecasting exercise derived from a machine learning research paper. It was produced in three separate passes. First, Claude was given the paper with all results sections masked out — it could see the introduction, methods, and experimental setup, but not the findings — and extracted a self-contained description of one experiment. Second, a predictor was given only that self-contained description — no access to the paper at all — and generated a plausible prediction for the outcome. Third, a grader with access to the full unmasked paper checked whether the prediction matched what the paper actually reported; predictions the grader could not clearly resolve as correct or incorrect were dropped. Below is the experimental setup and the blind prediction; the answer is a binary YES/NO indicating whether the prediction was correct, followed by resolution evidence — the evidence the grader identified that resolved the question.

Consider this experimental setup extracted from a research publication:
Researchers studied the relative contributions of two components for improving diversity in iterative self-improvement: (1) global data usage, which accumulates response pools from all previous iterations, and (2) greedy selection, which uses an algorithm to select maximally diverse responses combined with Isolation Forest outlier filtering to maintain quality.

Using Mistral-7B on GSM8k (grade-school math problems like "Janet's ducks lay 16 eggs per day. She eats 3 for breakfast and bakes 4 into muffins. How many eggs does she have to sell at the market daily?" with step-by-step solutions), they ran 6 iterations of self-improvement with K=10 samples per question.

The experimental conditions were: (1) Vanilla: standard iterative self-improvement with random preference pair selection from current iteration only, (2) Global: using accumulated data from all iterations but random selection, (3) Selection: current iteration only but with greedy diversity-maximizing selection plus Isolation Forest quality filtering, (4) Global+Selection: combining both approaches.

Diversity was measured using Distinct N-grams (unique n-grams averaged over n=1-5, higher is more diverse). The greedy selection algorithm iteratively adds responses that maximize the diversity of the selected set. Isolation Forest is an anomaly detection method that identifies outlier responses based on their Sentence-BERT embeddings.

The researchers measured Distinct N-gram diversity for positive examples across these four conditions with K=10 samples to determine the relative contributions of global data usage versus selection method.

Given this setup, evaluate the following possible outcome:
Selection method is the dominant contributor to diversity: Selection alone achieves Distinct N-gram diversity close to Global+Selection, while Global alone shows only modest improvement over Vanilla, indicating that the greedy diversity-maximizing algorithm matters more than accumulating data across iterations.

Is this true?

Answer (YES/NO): YES